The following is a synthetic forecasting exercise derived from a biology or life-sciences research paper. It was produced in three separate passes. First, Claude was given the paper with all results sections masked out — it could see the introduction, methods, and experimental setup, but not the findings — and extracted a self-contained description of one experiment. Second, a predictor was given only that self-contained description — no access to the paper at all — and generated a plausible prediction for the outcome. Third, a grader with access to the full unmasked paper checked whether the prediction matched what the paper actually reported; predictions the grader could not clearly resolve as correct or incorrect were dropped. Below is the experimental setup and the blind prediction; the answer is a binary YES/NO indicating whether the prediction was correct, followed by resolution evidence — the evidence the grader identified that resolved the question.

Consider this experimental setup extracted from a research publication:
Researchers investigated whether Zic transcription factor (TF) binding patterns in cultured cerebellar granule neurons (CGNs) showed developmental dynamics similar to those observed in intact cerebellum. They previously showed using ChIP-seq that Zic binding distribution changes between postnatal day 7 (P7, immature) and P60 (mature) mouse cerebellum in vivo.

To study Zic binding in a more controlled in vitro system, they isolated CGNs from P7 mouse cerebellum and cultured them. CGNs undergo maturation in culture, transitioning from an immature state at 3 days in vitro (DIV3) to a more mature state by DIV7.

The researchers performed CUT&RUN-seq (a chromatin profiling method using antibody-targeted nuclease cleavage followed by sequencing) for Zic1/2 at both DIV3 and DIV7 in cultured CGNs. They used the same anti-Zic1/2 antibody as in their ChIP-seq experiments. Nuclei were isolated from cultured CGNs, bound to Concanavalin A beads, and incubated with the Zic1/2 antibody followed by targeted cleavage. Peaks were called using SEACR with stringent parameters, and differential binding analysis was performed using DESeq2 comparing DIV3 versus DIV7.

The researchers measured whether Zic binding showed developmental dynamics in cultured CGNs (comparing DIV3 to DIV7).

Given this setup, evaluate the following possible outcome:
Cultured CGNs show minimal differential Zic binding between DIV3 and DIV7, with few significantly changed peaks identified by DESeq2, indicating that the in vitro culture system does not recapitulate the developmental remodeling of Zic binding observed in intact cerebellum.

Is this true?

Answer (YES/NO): NO